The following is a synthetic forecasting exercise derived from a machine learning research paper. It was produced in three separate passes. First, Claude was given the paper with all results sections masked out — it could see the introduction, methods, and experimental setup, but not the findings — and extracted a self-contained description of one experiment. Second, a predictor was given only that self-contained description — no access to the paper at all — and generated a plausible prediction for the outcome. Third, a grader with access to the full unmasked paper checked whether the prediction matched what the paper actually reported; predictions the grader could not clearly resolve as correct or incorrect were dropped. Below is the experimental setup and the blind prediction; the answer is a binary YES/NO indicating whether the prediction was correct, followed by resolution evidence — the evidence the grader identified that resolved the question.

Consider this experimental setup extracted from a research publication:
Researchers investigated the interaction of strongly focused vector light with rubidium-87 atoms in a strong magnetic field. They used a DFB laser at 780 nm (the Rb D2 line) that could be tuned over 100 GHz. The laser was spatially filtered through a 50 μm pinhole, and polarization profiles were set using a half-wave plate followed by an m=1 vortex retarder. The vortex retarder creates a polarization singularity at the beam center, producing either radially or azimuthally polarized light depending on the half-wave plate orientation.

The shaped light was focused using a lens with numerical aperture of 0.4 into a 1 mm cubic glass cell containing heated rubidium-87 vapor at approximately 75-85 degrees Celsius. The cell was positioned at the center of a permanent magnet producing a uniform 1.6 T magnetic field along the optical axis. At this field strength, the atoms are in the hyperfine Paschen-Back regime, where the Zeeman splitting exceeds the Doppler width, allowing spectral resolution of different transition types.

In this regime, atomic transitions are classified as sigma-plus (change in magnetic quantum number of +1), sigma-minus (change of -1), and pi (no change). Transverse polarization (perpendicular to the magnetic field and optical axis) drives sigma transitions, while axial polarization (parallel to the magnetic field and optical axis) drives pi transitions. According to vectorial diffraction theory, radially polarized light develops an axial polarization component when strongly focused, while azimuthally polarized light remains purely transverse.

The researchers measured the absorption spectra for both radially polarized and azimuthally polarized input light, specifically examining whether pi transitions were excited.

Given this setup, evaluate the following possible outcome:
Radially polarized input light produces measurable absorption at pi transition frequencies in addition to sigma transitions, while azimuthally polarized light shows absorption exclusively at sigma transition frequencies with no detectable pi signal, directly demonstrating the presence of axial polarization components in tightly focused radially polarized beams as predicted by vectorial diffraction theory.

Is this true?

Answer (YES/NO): YES